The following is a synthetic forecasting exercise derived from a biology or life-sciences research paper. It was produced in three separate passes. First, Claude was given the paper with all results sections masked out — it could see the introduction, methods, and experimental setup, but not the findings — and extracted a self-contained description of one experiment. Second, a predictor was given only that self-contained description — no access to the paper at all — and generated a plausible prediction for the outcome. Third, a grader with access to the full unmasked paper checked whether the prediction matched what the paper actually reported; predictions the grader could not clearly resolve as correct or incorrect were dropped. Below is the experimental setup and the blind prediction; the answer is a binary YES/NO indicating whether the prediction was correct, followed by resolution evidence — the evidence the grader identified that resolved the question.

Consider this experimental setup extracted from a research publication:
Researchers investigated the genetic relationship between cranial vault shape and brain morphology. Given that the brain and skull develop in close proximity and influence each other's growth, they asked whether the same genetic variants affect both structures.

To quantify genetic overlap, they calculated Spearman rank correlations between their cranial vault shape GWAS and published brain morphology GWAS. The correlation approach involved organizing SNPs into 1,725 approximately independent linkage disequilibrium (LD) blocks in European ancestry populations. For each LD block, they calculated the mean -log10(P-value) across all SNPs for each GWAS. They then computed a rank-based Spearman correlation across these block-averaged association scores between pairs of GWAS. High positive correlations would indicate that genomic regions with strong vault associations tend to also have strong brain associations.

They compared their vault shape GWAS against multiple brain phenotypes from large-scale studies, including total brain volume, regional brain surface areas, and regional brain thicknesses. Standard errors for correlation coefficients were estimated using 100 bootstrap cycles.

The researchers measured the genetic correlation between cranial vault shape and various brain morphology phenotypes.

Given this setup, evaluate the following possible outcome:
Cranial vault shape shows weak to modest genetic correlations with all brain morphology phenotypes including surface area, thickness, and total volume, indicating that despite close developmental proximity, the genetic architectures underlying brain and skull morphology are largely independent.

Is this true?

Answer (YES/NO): NO